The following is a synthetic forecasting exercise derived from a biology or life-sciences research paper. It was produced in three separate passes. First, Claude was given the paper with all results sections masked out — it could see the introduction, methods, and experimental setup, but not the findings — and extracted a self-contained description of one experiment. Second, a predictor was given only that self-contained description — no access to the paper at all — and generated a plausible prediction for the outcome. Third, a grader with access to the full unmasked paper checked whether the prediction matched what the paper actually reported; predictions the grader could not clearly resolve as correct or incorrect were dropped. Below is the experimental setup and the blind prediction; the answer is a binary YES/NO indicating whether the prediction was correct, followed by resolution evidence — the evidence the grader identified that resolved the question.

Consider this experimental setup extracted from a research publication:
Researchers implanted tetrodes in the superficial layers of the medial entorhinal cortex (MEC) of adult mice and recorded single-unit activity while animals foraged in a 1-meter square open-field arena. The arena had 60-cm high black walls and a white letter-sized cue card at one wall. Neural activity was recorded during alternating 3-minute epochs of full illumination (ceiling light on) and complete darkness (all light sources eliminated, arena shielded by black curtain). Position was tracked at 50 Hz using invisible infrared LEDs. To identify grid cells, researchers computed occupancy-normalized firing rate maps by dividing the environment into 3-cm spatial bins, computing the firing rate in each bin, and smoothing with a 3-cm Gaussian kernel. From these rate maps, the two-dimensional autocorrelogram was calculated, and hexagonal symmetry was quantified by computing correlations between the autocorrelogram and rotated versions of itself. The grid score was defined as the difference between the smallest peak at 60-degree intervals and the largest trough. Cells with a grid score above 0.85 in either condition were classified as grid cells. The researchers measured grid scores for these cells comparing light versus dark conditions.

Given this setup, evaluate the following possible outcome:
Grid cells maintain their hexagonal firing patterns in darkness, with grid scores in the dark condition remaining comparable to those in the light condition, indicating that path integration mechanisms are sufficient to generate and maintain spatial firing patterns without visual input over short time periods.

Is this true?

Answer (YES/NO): NO